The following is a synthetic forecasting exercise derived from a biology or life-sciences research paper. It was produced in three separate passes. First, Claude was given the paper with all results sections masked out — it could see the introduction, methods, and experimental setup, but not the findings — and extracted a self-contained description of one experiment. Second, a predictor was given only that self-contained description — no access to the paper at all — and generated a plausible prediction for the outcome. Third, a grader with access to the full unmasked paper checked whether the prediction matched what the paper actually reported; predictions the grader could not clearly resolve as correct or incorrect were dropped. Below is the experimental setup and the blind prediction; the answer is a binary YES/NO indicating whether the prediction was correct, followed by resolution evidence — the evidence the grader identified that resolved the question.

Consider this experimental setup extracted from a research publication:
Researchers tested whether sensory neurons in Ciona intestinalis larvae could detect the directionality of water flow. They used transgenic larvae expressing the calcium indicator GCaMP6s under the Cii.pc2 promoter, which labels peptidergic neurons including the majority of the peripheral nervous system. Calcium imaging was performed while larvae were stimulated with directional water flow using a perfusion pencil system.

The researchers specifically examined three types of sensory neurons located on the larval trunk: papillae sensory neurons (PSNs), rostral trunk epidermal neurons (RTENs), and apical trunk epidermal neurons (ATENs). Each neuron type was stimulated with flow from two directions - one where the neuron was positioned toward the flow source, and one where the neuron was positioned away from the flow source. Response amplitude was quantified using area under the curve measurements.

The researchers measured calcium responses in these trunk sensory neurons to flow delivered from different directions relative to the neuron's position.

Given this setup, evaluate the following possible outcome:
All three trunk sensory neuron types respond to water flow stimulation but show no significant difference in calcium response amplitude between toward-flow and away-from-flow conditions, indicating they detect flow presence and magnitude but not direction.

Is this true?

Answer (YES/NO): NO